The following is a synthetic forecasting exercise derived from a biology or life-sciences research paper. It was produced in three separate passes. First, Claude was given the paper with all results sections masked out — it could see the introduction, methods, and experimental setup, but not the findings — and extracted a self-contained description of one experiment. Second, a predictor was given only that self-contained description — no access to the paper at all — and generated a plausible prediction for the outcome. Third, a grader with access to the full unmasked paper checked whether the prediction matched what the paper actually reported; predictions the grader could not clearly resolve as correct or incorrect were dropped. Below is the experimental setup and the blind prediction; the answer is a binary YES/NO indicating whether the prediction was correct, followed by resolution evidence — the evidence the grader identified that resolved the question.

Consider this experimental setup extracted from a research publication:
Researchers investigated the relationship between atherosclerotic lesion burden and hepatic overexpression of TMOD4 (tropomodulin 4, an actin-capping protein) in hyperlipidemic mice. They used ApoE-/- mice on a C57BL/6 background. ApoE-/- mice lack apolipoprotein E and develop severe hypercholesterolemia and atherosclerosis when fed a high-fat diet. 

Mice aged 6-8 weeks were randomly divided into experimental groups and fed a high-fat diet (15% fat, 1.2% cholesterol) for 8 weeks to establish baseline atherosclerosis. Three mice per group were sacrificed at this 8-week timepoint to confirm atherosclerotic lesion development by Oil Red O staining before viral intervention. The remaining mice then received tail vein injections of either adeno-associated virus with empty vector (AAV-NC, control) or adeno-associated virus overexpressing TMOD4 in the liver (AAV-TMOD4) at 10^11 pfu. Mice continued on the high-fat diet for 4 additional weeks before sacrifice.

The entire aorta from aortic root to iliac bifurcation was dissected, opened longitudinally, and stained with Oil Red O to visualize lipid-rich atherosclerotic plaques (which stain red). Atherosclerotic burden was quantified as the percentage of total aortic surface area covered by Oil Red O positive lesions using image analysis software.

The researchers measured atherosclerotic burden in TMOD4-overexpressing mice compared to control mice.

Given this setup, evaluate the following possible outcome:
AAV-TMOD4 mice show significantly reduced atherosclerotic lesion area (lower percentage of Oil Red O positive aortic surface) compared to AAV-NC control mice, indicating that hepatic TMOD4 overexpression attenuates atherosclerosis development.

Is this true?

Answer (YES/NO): NO